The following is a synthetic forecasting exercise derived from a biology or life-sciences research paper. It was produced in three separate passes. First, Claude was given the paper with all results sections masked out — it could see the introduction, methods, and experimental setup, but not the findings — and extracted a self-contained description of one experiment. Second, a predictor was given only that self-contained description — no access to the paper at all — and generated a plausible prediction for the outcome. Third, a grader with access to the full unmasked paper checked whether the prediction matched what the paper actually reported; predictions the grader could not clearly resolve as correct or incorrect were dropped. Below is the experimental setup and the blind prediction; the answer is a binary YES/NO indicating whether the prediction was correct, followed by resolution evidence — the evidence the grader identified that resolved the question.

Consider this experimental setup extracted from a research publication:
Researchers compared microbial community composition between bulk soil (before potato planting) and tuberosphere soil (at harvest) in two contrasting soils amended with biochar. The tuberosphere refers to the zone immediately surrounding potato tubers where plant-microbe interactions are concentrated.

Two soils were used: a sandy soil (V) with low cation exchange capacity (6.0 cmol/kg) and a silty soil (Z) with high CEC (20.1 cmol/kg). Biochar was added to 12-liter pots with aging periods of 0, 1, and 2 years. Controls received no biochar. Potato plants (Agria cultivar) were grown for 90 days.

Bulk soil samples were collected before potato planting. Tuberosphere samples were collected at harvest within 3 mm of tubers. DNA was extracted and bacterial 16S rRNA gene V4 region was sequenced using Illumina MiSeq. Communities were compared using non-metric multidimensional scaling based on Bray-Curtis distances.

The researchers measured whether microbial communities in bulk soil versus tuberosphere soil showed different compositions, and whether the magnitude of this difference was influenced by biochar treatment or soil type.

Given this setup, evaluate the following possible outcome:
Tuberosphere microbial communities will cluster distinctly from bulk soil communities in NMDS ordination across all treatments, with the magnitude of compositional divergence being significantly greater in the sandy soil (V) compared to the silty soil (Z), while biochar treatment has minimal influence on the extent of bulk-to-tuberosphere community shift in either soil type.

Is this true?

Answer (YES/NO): NO